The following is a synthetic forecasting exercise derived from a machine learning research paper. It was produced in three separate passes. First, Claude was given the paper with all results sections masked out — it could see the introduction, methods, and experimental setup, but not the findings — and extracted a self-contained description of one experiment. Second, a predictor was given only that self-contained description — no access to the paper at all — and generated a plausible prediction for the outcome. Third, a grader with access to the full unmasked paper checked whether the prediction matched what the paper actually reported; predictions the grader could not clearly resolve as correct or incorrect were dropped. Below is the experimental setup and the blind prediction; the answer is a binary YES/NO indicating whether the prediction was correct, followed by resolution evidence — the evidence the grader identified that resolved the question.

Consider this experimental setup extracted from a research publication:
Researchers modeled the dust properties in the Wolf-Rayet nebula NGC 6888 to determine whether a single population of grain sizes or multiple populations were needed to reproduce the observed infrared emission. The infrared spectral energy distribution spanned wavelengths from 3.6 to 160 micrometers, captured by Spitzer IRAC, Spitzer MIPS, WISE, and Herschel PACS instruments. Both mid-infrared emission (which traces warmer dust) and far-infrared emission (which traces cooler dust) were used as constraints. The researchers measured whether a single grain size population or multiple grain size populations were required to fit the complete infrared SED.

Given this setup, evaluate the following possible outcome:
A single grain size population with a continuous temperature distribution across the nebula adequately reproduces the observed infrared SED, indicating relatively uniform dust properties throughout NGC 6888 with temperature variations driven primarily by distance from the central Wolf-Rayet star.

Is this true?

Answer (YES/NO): NO